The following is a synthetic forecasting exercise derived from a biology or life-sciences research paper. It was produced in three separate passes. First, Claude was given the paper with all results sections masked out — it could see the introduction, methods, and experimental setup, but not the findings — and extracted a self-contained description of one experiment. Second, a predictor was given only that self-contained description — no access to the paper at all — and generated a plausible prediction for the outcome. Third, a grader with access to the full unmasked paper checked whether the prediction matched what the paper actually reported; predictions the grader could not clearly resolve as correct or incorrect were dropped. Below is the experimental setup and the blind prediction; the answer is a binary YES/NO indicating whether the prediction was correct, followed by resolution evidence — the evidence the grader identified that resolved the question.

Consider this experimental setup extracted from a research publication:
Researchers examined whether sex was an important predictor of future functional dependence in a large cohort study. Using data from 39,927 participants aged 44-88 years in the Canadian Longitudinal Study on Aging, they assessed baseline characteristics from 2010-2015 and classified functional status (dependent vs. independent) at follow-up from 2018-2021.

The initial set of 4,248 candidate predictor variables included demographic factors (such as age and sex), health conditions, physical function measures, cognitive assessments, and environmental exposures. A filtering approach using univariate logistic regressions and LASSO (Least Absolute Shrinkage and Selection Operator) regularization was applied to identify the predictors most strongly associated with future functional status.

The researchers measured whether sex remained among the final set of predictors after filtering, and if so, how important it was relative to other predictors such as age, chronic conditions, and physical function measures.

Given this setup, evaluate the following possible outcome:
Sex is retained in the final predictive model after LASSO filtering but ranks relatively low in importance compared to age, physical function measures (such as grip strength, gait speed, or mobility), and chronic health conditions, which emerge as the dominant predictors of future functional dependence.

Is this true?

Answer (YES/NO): YES